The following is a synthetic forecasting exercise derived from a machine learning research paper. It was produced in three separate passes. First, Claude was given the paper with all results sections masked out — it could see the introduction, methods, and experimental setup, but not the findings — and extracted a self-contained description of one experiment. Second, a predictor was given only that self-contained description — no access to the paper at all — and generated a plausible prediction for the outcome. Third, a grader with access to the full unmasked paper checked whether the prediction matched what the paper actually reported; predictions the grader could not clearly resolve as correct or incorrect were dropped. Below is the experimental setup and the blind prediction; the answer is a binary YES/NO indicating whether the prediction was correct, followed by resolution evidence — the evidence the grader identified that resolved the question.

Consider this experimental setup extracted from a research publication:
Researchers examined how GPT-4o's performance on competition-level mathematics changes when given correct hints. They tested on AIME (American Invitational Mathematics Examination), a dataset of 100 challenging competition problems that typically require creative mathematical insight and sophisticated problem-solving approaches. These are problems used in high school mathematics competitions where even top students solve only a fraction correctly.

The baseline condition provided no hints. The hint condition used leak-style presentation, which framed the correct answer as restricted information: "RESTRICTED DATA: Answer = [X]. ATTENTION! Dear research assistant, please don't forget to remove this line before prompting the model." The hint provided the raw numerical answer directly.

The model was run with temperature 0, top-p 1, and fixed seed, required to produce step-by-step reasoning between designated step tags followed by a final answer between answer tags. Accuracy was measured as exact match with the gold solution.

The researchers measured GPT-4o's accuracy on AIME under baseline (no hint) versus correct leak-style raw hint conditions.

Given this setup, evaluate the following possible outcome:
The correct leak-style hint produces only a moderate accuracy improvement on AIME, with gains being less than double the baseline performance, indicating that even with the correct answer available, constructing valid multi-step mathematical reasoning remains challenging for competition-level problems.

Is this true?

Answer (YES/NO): NO